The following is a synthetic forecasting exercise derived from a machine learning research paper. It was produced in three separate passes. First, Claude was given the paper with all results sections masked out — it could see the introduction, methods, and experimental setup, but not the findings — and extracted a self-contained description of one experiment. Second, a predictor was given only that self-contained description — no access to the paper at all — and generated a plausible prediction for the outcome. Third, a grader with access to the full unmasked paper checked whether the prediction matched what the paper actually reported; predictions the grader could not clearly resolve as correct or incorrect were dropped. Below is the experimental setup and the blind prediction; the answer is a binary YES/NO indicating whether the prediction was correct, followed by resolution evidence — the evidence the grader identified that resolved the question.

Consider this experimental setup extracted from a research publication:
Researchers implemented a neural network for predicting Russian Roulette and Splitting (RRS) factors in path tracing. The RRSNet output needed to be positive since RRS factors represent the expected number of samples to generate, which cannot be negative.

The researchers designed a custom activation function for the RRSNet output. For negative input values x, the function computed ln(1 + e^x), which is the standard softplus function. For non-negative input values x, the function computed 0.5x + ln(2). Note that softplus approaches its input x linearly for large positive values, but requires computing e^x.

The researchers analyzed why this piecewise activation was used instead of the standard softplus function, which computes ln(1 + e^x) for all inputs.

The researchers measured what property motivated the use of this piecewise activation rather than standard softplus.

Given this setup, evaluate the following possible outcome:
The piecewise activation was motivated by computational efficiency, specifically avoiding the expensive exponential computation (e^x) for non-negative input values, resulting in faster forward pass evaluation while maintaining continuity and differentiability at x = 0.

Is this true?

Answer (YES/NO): NO